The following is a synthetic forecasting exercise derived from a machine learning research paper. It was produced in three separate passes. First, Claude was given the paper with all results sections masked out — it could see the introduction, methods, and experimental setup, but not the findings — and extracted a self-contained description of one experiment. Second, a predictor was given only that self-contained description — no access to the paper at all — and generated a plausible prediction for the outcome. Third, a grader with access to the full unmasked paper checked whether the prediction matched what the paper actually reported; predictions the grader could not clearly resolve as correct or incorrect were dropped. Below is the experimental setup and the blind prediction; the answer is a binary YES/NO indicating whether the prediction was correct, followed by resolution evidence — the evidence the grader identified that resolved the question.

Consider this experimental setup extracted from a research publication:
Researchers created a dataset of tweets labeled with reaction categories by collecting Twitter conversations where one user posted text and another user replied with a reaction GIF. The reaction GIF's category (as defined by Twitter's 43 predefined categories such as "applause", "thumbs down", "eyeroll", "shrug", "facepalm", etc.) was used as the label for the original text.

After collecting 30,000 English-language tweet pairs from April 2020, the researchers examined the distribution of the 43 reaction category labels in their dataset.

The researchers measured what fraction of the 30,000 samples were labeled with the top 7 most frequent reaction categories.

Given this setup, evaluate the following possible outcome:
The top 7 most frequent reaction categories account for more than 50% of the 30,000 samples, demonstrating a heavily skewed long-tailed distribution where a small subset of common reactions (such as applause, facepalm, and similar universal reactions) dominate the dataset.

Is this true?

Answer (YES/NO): YES